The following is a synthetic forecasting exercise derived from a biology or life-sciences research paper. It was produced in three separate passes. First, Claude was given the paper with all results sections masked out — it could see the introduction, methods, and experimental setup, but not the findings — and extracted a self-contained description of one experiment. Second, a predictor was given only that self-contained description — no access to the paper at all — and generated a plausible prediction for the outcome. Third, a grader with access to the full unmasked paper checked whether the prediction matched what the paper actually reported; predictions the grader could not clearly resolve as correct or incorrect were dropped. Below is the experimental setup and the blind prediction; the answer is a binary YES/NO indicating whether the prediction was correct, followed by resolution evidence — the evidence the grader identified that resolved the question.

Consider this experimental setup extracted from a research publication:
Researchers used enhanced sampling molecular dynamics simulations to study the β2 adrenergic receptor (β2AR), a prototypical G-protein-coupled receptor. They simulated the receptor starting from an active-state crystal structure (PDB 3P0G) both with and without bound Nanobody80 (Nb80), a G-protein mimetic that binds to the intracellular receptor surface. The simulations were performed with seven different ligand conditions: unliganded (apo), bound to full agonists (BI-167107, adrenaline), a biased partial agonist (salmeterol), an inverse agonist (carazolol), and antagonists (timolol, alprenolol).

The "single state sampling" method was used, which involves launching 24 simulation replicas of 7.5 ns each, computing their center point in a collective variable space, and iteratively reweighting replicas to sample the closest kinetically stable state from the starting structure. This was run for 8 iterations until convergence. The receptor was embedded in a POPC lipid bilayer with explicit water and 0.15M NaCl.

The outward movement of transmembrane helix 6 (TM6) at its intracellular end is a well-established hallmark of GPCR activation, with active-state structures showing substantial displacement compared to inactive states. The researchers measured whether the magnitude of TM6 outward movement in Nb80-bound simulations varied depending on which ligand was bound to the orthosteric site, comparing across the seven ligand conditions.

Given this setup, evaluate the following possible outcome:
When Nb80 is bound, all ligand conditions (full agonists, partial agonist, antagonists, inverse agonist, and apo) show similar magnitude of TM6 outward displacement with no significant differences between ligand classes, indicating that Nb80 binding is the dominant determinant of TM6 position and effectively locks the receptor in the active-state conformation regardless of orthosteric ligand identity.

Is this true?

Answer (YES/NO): YES